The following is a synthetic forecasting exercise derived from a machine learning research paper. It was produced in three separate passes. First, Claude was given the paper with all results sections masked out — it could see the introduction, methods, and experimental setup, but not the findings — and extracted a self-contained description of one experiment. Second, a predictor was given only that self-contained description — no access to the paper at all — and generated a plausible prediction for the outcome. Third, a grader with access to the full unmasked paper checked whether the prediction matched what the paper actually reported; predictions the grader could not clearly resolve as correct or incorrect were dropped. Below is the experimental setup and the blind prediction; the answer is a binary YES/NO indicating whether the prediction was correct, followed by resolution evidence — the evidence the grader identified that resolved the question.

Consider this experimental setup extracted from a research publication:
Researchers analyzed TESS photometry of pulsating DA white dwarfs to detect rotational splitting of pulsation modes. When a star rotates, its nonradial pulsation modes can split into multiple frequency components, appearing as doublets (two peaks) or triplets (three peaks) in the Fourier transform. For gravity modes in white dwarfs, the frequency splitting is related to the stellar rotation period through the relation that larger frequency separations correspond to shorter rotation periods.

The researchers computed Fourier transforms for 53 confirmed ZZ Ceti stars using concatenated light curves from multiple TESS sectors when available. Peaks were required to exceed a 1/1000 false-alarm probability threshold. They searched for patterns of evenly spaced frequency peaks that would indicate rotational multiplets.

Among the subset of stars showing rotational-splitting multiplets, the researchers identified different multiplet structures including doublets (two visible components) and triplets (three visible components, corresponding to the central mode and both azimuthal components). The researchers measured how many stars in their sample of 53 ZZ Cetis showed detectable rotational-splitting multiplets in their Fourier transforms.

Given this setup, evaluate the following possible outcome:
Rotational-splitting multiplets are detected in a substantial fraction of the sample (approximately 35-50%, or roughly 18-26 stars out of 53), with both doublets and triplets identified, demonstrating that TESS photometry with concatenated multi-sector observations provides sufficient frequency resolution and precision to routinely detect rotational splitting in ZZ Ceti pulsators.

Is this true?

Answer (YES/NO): NO